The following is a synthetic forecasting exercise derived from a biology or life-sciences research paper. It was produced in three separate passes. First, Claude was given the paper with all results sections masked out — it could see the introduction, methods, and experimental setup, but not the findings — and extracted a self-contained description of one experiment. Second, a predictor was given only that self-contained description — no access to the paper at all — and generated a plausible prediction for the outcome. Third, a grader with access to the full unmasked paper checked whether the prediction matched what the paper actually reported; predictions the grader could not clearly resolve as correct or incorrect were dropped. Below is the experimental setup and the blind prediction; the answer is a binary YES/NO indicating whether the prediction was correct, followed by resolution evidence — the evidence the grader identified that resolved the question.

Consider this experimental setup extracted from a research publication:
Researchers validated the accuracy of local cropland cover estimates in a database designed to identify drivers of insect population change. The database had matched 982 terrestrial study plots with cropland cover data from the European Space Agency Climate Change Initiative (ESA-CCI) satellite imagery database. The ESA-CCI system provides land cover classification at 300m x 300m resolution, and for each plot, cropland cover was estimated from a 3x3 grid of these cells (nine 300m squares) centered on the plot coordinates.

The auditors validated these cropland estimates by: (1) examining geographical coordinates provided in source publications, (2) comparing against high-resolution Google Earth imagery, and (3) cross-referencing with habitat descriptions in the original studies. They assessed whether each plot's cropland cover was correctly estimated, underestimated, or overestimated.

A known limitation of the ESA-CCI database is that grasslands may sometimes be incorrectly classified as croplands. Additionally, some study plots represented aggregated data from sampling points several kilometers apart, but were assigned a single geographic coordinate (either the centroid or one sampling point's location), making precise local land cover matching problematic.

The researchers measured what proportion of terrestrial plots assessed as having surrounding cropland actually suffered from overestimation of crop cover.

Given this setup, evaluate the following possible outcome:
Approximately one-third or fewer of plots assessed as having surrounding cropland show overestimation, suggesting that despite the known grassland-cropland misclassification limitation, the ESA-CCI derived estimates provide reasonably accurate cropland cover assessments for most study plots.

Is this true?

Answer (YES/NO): NO